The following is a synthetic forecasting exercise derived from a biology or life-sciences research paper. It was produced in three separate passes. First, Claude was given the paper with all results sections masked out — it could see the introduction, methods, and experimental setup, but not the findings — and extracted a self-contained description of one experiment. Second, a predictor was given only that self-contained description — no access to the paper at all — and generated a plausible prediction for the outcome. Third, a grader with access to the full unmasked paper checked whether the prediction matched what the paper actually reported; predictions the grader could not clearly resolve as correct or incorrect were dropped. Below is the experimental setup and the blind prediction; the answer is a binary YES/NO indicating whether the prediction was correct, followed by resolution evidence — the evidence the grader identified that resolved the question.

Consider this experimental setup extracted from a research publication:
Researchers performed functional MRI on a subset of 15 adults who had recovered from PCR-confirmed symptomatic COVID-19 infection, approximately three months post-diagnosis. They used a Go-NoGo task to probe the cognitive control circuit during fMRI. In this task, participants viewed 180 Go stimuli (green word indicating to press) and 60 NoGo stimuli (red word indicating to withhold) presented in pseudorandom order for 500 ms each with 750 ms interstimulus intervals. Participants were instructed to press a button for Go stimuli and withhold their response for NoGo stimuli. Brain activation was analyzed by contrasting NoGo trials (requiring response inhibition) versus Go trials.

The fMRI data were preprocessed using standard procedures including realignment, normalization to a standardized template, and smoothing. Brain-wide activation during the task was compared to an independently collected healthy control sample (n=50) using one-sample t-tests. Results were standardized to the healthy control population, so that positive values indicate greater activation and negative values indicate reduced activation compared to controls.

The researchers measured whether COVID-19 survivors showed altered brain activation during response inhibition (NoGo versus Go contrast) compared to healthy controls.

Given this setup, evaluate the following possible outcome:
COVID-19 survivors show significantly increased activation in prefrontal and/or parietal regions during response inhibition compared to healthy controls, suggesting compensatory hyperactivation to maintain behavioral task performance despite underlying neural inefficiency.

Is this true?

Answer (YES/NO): NO